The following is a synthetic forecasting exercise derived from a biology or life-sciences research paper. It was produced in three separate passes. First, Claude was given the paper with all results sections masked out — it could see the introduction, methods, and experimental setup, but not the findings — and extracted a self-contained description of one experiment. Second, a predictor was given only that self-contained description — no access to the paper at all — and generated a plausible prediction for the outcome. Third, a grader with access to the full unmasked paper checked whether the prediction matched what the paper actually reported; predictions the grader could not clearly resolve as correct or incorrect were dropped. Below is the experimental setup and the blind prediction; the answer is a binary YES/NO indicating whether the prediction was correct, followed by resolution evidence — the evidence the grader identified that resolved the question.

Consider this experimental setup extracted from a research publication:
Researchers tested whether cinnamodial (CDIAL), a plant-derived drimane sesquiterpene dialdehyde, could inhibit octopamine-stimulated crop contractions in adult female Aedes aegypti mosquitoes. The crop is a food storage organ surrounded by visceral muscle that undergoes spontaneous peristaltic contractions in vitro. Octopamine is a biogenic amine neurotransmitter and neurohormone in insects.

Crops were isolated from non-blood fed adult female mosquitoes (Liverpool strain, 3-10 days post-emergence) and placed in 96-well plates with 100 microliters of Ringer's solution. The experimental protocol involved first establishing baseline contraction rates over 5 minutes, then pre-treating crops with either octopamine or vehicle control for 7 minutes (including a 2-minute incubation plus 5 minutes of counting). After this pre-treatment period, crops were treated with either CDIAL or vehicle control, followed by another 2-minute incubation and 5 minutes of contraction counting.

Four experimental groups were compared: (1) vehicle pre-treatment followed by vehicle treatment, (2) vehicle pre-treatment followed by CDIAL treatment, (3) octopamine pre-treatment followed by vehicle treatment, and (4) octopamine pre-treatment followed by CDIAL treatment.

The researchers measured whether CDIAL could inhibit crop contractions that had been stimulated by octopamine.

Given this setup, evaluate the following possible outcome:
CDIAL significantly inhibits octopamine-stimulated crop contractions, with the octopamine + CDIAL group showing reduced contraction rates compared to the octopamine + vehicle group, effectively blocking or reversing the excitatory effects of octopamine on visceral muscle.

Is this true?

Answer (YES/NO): YES